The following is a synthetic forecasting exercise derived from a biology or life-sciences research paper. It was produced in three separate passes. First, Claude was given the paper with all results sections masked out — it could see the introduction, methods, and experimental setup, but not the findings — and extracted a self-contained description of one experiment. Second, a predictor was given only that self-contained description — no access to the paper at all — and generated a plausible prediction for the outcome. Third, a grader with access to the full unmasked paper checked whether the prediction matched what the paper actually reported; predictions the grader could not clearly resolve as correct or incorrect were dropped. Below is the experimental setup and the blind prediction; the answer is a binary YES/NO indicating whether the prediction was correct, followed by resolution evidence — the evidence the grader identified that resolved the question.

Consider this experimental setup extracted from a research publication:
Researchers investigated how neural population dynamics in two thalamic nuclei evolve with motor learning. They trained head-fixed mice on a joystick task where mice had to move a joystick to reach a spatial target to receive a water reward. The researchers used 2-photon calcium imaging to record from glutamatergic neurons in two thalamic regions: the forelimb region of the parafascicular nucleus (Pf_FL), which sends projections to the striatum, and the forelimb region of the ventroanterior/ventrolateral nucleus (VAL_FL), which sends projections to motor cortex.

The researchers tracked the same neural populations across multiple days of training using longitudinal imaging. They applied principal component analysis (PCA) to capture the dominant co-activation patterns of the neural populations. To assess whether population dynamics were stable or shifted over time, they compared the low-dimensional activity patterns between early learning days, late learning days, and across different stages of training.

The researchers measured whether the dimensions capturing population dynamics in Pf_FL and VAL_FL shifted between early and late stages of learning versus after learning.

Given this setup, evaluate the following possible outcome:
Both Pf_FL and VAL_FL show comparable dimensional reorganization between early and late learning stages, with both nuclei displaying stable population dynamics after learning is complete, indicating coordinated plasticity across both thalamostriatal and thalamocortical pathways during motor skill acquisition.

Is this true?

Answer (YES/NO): NO